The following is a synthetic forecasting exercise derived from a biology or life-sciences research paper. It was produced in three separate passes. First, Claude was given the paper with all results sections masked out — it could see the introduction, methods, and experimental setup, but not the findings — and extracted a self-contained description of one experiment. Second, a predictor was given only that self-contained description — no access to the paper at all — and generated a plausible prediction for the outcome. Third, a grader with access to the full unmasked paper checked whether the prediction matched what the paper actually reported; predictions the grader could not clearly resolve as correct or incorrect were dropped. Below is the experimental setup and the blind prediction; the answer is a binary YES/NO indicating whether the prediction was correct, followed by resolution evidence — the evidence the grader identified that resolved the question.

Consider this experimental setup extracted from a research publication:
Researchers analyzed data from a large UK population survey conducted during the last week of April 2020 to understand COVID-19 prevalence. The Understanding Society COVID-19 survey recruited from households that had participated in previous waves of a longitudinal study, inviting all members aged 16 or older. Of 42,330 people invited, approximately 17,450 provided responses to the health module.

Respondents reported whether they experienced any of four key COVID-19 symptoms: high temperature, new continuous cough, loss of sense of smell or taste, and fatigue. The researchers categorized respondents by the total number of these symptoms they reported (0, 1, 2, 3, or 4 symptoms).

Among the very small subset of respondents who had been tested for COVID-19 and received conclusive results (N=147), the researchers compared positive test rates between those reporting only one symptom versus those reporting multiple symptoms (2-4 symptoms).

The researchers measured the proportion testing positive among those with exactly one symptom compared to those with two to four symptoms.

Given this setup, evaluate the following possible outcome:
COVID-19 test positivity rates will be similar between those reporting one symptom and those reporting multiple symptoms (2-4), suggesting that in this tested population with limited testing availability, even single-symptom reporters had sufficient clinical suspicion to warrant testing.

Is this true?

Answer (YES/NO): NO